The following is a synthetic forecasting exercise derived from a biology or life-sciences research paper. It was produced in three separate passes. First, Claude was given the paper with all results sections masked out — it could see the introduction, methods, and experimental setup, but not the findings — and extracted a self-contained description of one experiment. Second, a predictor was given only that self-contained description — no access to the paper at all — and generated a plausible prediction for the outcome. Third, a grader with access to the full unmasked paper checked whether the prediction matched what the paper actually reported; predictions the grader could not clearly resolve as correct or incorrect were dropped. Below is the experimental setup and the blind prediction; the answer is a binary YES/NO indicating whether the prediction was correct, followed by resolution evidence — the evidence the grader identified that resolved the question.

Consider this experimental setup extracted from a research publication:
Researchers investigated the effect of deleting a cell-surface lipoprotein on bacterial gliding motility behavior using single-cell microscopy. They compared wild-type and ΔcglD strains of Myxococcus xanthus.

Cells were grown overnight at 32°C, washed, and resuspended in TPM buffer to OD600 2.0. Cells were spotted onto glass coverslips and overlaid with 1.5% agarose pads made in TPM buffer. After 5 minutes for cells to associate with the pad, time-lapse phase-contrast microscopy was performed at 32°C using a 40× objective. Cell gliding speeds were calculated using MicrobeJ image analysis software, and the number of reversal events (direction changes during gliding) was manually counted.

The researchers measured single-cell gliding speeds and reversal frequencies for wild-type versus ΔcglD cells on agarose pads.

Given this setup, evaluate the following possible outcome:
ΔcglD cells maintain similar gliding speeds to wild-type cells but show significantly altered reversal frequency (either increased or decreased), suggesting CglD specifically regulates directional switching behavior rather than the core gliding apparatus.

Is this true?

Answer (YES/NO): NO